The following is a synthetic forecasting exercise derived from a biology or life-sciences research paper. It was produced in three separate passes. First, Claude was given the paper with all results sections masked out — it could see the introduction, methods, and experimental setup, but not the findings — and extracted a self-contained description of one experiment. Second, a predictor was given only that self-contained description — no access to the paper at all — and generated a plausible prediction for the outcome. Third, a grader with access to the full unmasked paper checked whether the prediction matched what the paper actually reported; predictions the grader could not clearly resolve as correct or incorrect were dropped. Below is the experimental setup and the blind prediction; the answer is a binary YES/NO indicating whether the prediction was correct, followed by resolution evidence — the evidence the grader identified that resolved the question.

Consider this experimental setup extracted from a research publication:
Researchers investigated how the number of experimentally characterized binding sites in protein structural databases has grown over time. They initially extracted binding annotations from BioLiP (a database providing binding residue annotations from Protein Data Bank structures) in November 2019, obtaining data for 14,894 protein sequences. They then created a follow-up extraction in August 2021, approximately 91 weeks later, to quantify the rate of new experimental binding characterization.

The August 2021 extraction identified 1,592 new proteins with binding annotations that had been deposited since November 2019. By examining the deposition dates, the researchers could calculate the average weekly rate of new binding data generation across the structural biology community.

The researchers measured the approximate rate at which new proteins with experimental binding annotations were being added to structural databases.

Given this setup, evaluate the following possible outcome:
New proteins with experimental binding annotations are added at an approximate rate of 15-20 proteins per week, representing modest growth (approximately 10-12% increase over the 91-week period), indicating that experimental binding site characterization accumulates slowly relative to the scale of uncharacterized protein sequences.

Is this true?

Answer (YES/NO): YES